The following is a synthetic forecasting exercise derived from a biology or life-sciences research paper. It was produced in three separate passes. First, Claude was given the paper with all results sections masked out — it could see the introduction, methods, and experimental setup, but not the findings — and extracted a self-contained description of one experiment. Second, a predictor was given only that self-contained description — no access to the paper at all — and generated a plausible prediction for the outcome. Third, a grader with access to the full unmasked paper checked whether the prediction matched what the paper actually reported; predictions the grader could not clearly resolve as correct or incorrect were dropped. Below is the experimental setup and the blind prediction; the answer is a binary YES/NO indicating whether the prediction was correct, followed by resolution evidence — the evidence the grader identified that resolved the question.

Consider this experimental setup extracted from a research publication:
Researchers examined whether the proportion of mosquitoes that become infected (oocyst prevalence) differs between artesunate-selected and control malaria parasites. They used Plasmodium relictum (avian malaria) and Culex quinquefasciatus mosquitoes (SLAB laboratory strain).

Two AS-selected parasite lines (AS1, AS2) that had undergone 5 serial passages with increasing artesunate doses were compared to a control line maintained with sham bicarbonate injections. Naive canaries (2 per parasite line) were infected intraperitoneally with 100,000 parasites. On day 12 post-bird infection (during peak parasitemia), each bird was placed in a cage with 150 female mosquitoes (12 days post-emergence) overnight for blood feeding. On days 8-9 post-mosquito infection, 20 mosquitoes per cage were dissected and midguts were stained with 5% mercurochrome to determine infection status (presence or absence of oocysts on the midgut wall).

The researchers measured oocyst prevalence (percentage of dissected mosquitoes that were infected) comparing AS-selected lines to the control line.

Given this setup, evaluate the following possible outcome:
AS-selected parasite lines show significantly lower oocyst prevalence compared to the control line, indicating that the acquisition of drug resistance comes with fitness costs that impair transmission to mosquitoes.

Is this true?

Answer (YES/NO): NO